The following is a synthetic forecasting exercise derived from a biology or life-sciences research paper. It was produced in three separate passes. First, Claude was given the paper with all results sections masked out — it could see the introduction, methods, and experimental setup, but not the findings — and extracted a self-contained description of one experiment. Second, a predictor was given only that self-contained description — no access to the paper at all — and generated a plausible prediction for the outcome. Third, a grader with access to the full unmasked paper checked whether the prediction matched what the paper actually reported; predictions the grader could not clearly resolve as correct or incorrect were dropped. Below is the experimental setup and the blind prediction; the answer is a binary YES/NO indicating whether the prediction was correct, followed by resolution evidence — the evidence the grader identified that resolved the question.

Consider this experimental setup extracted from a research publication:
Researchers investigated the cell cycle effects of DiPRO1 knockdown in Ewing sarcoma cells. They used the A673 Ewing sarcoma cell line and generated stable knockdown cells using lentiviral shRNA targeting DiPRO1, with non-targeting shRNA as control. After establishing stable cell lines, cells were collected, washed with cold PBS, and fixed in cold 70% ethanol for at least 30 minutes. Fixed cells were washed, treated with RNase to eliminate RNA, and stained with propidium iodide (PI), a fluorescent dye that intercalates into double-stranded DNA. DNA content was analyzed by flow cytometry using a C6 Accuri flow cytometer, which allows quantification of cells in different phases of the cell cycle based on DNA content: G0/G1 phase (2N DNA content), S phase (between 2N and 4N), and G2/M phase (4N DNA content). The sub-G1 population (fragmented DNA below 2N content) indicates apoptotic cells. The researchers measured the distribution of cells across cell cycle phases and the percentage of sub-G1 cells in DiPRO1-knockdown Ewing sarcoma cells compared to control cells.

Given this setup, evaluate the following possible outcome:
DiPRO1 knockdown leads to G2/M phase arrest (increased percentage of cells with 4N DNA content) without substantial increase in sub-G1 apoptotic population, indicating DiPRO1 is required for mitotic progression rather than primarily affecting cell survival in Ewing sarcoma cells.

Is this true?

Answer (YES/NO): NO